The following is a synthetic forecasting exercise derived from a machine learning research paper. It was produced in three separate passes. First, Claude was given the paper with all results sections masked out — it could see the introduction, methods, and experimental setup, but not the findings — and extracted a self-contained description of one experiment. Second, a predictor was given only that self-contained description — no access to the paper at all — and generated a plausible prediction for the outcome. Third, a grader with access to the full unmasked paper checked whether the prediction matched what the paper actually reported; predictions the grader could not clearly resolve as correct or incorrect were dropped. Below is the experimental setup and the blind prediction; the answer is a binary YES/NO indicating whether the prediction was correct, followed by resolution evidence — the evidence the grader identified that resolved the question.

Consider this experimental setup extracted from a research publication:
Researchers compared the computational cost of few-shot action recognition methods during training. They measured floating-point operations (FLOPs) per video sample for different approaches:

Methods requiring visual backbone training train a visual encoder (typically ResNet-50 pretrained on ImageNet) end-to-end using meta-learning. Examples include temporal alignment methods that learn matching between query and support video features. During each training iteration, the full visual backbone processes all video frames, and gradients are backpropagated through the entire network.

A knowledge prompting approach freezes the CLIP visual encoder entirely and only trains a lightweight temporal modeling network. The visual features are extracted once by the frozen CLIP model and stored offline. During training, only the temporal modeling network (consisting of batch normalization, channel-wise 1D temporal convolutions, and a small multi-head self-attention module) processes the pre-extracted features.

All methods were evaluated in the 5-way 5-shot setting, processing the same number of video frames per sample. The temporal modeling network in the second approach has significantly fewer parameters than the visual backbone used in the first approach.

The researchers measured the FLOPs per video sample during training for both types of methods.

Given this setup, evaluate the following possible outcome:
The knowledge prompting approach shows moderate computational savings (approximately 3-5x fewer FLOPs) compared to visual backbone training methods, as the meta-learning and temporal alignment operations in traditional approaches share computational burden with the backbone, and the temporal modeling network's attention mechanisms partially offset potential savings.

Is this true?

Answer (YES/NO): NO